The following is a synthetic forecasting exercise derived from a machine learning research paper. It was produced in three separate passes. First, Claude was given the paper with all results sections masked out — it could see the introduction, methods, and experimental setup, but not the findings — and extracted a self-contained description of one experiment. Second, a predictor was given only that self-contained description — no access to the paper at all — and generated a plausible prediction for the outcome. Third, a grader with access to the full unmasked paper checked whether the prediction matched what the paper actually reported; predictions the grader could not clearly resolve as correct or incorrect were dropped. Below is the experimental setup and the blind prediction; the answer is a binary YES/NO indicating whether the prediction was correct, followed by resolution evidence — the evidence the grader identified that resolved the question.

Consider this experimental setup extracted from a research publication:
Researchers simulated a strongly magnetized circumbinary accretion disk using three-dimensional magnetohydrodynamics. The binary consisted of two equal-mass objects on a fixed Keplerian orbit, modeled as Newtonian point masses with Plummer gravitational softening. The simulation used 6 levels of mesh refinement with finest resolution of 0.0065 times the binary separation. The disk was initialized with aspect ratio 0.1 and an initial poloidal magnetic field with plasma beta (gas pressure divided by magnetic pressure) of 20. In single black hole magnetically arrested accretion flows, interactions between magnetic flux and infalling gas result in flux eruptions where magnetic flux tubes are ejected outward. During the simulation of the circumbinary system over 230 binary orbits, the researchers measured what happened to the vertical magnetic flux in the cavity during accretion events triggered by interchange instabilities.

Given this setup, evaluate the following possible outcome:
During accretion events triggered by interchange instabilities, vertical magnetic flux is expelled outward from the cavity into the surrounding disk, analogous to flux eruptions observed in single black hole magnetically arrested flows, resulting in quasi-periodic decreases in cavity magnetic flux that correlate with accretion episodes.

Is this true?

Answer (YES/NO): YES